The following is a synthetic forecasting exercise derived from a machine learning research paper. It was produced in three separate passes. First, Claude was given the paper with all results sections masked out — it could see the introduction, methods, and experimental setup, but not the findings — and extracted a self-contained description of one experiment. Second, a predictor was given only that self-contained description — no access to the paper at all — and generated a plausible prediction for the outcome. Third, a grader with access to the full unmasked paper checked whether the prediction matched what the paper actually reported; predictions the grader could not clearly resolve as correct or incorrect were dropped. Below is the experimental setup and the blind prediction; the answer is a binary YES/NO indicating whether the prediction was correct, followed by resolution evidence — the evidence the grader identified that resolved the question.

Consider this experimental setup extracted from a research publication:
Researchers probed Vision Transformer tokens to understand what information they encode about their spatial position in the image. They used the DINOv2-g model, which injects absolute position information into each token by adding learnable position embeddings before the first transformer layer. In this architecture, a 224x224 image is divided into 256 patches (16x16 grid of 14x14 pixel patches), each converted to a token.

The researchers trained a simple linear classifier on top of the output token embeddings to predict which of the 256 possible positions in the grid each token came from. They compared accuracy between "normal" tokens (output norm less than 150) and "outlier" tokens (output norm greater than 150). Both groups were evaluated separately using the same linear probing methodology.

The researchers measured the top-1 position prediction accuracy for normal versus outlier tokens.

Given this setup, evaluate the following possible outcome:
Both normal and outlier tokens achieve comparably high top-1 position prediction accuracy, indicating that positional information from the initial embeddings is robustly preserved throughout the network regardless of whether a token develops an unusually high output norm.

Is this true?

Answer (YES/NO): NO